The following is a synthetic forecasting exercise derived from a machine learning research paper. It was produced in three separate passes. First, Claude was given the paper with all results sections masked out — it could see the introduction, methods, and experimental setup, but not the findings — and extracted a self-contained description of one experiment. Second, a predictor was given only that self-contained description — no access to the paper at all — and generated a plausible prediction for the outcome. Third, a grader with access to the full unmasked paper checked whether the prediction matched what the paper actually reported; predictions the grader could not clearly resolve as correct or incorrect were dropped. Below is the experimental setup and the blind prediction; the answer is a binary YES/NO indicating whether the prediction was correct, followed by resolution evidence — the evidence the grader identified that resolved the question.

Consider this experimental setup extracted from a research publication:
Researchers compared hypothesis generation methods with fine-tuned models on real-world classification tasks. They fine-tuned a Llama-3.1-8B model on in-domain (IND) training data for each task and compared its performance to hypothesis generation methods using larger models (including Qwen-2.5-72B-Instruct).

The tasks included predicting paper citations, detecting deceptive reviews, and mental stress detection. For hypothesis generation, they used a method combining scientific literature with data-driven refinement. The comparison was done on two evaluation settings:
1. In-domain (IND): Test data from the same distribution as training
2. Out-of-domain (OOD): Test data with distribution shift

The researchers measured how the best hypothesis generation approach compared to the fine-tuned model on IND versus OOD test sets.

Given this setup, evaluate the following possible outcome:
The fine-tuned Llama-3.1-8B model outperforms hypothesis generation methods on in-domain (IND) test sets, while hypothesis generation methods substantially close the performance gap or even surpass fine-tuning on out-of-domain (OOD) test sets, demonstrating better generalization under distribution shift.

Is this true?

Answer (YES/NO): YES